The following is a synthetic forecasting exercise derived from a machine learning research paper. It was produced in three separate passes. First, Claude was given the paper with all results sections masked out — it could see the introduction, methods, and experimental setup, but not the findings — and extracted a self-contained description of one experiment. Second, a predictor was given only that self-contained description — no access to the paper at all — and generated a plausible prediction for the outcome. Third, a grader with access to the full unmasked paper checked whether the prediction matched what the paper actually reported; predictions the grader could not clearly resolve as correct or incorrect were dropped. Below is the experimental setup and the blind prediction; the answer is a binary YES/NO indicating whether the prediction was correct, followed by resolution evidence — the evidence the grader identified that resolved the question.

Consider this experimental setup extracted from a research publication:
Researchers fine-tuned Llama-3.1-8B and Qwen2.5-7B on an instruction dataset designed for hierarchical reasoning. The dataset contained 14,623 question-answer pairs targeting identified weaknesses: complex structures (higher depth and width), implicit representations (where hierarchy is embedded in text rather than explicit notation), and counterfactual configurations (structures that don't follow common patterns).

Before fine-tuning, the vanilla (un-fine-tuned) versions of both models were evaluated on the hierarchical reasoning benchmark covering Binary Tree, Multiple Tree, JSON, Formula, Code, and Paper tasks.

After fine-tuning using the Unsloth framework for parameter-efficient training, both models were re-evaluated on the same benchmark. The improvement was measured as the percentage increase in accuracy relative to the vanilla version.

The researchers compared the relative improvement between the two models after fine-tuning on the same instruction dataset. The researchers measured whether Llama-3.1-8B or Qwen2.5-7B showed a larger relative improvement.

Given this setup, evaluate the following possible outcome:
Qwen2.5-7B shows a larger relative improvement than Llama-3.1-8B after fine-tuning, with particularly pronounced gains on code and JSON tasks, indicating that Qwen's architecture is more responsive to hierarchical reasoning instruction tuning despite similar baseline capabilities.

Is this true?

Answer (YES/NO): NO